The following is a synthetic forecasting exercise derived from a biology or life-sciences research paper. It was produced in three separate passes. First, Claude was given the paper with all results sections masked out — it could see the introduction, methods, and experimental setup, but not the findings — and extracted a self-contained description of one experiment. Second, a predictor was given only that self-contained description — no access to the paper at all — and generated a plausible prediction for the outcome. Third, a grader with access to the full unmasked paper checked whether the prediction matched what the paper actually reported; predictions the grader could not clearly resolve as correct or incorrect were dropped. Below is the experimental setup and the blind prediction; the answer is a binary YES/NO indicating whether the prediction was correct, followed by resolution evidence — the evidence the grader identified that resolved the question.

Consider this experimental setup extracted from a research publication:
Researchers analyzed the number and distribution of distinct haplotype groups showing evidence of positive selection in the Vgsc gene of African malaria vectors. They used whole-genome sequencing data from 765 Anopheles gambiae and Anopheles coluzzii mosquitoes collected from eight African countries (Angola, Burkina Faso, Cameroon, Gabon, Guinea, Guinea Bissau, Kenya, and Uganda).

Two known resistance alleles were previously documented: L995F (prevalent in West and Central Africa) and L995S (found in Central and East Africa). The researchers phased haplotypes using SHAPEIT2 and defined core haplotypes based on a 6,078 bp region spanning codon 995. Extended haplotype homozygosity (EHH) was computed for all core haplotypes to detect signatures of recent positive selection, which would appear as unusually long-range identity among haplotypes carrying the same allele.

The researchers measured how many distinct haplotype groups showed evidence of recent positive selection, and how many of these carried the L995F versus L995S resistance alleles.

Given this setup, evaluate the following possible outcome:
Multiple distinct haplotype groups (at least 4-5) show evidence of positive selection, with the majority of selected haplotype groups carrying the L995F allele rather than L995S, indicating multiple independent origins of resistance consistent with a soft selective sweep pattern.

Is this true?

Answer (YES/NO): NO